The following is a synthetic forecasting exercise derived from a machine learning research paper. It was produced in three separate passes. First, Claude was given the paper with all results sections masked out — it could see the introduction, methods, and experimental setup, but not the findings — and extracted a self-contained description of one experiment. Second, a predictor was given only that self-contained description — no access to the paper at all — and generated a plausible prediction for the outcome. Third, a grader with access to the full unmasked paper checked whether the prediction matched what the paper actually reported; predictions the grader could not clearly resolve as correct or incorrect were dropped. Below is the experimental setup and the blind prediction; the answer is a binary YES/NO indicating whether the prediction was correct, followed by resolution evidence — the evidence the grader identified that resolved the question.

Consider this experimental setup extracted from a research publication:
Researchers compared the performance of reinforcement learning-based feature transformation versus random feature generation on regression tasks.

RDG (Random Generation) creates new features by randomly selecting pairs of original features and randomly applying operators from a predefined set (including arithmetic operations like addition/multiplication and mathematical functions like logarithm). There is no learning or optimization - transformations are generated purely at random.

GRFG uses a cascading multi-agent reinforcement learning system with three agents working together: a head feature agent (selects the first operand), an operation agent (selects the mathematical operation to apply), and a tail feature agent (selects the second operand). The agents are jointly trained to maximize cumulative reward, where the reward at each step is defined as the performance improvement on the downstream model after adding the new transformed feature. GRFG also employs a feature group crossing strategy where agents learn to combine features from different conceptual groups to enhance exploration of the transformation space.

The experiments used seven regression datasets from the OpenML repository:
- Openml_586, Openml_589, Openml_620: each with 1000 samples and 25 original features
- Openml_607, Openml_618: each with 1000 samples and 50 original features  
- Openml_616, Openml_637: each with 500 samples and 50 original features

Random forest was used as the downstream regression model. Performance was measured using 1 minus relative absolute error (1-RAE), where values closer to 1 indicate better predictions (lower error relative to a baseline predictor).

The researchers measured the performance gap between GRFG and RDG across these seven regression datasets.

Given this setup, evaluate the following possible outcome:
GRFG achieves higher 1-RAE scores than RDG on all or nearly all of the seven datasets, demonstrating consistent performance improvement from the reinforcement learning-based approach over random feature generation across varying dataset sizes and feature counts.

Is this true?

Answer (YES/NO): YES